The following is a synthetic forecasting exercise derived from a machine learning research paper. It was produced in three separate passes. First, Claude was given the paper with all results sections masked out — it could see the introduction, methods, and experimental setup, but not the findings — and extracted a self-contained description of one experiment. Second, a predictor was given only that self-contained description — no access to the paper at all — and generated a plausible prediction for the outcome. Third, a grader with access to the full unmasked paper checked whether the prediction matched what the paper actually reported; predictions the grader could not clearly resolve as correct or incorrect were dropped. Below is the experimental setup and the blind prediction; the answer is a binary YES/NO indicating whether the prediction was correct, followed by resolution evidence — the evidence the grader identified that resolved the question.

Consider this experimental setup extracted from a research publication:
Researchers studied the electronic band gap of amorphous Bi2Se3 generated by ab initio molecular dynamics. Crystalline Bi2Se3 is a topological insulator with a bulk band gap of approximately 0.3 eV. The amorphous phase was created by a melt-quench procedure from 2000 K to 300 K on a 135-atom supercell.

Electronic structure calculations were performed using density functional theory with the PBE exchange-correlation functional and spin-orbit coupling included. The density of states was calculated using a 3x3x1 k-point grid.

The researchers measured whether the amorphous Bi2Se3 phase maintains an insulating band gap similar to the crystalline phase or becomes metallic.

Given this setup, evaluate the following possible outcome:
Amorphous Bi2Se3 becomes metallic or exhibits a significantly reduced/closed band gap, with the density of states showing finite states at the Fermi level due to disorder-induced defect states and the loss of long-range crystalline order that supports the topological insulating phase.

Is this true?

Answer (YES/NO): NO